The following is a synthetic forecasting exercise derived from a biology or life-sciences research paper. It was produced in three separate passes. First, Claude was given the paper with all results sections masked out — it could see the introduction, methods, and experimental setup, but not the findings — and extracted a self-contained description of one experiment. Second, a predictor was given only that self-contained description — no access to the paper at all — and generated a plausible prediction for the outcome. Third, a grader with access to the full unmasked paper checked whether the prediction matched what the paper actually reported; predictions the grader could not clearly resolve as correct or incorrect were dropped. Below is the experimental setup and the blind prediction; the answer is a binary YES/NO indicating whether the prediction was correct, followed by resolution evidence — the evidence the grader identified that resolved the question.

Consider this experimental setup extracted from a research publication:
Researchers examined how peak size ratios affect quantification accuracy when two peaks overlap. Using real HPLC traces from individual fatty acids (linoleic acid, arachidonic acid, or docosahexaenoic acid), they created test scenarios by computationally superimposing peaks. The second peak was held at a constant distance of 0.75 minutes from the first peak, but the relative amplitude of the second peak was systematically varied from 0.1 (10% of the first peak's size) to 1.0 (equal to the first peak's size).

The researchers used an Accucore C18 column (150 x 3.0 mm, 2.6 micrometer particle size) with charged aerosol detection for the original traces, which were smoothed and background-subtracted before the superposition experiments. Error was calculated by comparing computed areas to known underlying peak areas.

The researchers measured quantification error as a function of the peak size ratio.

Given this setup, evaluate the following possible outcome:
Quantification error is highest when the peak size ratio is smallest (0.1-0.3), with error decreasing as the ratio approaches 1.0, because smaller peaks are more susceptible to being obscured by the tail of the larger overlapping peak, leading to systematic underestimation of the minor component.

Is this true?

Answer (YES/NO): YES